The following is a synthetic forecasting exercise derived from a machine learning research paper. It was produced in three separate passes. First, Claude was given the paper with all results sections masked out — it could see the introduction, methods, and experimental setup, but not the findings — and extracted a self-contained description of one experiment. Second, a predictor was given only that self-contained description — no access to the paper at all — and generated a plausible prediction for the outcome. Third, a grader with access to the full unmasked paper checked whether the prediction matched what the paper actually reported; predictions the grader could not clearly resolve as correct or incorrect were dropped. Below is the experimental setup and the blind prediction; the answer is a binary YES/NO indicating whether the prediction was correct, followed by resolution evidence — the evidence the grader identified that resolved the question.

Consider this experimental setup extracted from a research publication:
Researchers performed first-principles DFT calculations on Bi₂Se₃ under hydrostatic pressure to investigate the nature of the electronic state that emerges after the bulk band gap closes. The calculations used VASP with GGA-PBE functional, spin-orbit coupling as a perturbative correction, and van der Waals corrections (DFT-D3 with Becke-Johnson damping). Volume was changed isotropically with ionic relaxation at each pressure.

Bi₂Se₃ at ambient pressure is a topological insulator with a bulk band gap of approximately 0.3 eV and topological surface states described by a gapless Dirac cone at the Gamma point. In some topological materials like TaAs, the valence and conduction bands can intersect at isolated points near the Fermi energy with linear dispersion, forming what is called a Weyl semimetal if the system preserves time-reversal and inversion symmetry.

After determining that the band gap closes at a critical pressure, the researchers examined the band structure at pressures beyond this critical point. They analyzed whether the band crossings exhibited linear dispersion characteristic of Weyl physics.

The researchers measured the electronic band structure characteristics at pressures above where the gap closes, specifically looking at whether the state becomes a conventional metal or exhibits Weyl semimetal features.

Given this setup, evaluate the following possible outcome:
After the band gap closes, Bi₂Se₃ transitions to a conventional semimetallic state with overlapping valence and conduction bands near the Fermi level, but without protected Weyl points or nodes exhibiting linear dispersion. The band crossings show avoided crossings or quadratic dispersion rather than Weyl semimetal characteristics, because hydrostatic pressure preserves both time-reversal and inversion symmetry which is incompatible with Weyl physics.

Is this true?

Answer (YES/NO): NO